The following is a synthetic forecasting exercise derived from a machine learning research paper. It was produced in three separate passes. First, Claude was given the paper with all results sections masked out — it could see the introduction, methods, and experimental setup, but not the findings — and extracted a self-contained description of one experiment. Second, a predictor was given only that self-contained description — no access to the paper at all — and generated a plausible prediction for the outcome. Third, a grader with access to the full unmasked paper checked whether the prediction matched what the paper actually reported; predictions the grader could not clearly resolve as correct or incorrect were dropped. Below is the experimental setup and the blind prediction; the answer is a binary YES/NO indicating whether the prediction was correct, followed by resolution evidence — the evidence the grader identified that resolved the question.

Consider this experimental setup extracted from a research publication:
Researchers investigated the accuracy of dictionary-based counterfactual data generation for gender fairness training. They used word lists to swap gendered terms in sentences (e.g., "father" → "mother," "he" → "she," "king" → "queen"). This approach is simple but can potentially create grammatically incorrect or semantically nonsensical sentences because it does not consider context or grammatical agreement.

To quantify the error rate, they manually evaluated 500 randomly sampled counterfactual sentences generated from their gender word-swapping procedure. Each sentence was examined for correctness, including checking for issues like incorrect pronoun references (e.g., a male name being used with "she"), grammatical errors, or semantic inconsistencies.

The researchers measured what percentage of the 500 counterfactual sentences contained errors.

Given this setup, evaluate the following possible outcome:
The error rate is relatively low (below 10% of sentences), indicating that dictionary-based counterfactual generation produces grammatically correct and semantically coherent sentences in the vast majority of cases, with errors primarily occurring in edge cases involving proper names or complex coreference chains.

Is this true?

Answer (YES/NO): YES